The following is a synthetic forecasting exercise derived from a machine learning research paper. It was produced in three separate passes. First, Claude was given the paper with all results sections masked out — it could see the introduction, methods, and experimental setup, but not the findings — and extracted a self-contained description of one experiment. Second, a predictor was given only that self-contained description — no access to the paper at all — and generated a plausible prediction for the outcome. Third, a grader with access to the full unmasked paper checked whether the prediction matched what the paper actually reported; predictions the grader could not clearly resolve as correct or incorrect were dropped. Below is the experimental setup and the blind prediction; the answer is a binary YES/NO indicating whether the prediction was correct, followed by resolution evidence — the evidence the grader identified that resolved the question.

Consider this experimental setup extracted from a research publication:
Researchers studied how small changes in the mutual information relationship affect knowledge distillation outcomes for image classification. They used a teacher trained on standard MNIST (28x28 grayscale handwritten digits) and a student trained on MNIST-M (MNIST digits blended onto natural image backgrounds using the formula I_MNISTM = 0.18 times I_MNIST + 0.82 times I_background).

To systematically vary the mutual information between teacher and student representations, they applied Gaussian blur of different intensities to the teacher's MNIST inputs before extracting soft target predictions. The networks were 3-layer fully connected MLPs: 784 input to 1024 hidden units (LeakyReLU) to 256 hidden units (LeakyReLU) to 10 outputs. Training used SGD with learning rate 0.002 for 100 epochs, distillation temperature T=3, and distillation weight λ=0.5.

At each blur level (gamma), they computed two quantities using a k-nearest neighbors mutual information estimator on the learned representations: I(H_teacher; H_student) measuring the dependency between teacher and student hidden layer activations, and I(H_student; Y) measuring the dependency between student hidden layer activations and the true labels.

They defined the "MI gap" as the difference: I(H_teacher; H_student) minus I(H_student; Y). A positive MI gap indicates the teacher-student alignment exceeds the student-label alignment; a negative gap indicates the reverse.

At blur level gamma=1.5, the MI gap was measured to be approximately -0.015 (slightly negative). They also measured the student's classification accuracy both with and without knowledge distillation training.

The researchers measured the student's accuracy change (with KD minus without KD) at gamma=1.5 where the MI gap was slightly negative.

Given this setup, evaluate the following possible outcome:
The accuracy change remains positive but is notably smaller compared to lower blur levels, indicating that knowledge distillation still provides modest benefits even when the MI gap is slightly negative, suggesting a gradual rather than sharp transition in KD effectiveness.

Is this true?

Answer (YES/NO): NO